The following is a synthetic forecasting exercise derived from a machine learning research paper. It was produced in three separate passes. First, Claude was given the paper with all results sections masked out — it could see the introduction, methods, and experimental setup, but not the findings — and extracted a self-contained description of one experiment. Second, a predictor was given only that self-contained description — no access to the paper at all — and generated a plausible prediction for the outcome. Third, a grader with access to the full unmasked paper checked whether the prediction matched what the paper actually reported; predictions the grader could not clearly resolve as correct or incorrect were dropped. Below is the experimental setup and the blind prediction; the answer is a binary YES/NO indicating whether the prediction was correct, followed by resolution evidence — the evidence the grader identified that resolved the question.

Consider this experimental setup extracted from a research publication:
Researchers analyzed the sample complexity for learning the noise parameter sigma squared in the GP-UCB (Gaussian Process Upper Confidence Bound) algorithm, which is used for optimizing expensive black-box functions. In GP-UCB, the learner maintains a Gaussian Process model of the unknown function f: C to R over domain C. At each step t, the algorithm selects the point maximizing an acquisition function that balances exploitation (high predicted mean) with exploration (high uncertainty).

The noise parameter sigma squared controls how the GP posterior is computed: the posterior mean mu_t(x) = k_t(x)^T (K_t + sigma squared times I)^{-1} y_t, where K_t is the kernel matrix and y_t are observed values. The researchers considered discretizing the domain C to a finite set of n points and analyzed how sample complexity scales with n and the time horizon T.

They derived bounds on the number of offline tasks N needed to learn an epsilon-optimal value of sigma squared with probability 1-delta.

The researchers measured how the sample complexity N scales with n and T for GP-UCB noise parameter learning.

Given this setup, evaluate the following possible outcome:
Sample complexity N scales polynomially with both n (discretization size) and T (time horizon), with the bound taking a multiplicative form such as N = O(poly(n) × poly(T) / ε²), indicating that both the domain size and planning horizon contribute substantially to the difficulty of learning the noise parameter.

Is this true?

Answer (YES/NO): NO